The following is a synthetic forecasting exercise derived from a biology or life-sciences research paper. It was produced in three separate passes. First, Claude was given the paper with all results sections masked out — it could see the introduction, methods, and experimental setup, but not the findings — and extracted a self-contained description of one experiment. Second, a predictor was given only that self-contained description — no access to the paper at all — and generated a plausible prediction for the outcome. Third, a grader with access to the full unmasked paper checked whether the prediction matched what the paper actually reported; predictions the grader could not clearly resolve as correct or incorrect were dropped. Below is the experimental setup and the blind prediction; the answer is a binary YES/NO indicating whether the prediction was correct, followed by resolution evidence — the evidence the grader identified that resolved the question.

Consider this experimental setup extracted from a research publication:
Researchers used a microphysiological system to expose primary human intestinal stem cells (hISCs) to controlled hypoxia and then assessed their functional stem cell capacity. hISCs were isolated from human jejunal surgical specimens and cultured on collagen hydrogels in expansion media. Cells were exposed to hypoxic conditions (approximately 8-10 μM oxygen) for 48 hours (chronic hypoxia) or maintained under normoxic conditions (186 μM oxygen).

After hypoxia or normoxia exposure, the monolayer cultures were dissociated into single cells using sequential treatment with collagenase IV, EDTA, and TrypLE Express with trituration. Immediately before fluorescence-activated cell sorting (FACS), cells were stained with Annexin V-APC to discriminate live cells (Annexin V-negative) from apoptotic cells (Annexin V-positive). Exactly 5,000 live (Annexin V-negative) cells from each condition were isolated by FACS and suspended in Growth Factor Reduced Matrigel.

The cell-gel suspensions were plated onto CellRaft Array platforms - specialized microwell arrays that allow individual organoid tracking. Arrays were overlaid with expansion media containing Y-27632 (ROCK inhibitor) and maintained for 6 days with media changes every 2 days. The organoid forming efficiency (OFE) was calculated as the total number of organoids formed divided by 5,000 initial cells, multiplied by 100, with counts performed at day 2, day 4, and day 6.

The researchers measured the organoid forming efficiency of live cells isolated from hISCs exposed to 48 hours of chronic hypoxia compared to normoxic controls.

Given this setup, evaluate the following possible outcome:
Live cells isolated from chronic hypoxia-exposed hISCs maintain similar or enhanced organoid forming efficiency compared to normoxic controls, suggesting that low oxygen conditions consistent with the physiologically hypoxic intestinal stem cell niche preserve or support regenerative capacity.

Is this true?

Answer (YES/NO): YES